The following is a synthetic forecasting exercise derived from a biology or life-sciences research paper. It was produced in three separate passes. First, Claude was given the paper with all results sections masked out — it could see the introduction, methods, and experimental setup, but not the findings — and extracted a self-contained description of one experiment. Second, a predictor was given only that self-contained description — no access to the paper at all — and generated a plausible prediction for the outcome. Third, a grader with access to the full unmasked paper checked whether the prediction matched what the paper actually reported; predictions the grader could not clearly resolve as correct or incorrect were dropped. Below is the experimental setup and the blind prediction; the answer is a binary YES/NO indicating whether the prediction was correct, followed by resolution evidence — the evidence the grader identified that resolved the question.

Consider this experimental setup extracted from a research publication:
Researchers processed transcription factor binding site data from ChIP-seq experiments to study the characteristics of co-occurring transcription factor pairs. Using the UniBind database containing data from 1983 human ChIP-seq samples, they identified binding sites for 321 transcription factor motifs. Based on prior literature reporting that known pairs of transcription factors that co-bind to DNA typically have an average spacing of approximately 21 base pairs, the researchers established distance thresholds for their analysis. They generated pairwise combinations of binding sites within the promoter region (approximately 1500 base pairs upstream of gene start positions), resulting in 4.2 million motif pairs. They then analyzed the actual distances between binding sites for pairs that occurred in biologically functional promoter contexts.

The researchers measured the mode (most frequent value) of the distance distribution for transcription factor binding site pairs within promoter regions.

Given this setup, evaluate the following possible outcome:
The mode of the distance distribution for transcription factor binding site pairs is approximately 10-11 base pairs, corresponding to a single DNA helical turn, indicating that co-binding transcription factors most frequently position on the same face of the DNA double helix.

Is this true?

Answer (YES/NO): NO